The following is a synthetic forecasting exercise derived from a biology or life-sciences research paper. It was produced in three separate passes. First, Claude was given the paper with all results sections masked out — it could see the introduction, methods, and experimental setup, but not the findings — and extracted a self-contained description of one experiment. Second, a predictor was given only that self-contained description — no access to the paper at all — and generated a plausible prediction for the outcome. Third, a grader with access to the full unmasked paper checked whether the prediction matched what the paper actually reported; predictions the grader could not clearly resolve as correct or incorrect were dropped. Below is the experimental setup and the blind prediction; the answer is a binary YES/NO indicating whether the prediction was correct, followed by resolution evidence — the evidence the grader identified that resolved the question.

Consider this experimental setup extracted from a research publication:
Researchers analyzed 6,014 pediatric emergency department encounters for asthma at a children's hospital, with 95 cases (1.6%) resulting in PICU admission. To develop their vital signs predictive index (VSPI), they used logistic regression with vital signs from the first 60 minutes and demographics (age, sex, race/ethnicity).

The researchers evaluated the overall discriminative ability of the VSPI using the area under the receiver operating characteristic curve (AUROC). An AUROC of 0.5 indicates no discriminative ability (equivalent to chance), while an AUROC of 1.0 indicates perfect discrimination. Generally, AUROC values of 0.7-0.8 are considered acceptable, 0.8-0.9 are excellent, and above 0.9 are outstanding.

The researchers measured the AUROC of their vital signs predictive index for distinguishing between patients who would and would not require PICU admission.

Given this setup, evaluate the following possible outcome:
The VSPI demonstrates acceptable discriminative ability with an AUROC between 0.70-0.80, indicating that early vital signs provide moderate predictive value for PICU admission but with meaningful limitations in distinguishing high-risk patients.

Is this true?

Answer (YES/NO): NO